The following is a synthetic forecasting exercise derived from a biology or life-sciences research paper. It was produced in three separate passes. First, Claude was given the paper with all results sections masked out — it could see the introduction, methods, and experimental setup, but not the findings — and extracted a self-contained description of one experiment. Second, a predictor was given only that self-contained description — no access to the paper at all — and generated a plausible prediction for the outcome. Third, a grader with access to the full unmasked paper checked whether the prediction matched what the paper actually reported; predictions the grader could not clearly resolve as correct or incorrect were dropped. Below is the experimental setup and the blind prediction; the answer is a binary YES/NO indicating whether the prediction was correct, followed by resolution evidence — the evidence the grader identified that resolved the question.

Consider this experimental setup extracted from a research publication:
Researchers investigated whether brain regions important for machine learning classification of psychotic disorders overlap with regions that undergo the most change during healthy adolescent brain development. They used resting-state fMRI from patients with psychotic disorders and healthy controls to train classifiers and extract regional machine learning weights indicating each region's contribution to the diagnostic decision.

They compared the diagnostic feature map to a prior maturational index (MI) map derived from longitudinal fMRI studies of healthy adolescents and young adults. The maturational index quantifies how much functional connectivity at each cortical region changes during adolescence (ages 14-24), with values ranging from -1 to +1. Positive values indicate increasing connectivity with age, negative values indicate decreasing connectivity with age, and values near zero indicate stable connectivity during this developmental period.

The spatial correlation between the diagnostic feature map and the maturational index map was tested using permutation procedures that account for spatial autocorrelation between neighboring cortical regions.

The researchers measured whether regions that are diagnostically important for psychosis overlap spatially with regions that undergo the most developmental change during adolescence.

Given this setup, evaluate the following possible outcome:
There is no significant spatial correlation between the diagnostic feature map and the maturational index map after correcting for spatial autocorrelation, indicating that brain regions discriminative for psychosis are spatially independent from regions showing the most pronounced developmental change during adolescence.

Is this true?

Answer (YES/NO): NO